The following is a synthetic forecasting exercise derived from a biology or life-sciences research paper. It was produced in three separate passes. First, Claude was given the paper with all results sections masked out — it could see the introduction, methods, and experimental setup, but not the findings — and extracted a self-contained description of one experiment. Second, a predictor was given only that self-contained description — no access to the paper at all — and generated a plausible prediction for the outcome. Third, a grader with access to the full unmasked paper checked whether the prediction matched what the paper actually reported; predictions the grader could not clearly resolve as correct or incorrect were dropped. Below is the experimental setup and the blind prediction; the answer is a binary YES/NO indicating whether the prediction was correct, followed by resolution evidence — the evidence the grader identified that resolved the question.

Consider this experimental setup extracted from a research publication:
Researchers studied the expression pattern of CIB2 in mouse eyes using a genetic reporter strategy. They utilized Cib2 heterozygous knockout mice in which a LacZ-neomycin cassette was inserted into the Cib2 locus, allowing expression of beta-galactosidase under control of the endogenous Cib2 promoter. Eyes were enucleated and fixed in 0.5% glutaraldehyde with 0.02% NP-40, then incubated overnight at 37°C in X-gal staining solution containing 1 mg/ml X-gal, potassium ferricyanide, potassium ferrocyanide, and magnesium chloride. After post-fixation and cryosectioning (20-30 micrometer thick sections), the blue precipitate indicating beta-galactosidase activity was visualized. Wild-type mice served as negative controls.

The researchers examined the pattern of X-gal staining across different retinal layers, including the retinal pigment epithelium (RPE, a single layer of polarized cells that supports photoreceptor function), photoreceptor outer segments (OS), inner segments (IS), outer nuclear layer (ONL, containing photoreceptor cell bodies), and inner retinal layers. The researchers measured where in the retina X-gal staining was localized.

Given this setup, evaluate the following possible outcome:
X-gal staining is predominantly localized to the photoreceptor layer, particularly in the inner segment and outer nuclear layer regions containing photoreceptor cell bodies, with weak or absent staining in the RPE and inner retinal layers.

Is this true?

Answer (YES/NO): NO